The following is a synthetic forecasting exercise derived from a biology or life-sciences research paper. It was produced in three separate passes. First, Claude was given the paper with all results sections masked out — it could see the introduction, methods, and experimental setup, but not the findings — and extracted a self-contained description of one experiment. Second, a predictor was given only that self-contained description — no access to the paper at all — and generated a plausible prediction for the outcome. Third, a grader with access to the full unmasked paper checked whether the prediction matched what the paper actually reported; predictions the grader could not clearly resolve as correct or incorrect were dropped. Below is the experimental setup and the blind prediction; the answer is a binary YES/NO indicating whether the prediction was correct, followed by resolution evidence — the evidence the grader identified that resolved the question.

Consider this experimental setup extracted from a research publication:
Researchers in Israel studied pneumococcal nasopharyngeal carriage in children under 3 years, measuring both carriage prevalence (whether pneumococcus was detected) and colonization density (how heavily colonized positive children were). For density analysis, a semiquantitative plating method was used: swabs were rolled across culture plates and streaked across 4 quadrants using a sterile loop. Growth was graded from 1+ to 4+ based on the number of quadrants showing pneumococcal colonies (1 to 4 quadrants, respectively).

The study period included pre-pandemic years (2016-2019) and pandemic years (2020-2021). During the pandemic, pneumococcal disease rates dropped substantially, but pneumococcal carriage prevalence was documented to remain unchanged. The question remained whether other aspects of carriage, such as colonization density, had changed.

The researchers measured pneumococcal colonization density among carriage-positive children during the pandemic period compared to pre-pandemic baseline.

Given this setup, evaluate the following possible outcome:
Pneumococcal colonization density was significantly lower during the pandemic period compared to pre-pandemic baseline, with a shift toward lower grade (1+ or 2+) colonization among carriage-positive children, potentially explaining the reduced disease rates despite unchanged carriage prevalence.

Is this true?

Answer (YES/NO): NO